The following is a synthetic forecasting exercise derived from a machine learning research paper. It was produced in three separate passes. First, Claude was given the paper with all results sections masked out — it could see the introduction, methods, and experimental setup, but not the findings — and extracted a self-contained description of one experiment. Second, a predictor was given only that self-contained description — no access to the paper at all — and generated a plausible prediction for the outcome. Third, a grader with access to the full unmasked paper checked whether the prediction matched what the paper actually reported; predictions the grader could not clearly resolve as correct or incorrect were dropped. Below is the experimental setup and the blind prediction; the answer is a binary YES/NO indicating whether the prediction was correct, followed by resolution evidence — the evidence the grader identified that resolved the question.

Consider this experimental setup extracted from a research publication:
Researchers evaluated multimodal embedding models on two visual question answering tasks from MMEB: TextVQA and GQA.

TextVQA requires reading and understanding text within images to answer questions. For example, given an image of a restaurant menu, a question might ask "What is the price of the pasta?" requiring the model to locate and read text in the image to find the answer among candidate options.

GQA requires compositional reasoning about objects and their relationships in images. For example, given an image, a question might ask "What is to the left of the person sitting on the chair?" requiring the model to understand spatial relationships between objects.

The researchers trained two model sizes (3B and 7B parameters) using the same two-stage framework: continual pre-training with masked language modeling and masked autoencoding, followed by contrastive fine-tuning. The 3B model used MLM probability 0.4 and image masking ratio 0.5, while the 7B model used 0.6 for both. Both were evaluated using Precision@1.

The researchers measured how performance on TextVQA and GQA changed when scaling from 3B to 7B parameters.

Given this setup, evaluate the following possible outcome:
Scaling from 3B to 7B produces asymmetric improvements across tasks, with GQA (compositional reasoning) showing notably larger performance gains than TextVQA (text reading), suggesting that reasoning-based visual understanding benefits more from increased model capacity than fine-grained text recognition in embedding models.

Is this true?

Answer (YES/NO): NO